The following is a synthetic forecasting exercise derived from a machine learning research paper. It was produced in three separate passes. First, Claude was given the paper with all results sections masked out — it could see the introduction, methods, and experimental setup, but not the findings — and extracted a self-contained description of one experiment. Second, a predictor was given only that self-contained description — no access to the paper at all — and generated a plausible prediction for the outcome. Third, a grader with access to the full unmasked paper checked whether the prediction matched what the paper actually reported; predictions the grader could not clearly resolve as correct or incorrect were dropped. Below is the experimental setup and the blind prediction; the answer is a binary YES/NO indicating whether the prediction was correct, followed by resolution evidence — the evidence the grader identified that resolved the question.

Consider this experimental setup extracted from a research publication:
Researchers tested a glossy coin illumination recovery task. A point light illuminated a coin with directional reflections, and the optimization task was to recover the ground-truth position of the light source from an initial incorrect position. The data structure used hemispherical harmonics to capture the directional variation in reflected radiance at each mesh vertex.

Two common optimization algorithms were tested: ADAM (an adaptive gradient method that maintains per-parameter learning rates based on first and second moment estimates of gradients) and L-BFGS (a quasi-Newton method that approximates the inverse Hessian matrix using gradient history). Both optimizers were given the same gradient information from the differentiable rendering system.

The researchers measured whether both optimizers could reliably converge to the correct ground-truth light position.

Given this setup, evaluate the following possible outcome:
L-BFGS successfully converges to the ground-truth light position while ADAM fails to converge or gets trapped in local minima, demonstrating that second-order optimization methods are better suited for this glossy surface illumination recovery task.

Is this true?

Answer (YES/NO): NO